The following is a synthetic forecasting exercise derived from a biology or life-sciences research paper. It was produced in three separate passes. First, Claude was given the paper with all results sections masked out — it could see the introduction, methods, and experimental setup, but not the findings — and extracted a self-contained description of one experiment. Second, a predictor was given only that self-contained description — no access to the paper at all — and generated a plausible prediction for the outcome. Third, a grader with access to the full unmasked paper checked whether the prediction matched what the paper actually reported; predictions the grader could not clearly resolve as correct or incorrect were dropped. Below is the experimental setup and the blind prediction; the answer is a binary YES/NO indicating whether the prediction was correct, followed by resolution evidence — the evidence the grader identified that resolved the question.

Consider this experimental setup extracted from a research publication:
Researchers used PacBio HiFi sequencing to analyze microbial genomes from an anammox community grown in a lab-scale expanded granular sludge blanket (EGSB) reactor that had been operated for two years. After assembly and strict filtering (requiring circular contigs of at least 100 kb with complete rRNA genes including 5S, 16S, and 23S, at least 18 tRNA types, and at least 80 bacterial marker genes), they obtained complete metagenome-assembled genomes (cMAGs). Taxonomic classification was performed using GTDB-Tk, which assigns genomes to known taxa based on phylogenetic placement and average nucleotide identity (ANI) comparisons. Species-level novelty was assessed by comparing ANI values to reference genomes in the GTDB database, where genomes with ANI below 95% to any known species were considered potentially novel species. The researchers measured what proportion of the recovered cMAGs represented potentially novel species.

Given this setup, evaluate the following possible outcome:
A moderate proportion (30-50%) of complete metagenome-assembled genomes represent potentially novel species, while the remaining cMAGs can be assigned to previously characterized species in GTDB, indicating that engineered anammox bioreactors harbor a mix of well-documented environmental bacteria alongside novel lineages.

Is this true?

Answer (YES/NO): YES